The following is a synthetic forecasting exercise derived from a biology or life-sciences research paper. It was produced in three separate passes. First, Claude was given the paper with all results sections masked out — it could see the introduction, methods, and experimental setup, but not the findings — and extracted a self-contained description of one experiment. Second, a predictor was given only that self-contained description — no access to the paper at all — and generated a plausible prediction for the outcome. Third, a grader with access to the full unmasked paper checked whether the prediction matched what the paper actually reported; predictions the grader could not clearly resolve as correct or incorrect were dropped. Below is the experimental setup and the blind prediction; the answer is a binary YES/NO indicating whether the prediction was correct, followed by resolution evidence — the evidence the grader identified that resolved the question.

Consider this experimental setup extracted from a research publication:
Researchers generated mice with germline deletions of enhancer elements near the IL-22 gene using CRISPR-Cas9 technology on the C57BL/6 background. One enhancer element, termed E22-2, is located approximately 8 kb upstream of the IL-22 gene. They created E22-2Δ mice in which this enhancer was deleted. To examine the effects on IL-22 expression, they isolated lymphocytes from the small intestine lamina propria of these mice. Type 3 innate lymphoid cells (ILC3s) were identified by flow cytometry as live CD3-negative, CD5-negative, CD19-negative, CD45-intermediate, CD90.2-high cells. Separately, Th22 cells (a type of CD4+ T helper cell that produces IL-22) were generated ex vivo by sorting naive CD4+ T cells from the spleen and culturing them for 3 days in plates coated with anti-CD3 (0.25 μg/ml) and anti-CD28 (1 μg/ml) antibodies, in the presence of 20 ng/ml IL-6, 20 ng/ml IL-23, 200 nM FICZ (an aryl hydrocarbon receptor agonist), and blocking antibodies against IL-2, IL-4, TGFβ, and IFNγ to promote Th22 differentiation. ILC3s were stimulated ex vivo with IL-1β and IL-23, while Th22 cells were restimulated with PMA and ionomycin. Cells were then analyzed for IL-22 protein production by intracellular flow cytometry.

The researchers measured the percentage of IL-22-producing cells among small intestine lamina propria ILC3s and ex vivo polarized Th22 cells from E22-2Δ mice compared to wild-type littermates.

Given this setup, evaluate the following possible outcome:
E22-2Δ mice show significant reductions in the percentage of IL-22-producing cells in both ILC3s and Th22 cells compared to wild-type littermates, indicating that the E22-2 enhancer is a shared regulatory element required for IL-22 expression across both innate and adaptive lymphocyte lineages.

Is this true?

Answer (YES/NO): NO